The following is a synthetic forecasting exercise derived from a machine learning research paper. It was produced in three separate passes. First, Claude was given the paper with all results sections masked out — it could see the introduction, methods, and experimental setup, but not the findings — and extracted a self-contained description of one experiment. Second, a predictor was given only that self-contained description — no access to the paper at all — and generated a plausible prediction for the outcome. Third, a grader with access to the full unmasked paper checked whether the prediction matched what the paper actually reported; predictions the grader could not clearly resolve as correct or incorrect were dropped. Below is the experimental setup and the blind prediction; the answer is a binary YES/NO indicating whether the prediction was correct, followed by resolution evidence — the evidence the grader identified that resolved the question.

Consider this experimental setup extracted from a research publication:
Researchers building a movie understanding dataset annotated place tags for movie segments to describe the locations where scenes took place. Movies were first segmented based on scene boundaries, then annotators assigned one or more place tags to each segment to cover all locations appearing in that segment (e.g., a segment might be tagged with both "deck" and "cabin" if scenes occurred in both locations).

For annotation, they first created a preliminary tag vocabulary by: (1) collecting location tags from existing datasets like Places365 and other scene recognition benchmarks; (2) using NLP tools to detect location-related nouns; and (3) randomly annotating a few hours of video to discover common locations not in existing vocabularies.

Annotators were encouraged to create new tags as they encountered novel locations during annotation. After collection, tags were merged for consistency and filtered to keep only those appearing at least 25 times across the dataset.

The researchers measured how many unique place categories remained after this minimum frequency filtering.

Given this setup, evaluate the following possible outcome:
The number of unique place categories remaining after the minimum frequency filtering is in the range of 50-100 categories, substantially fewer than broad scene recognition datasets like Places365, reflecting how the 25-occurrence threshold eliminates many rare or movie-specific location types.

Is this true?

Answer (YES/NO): YES